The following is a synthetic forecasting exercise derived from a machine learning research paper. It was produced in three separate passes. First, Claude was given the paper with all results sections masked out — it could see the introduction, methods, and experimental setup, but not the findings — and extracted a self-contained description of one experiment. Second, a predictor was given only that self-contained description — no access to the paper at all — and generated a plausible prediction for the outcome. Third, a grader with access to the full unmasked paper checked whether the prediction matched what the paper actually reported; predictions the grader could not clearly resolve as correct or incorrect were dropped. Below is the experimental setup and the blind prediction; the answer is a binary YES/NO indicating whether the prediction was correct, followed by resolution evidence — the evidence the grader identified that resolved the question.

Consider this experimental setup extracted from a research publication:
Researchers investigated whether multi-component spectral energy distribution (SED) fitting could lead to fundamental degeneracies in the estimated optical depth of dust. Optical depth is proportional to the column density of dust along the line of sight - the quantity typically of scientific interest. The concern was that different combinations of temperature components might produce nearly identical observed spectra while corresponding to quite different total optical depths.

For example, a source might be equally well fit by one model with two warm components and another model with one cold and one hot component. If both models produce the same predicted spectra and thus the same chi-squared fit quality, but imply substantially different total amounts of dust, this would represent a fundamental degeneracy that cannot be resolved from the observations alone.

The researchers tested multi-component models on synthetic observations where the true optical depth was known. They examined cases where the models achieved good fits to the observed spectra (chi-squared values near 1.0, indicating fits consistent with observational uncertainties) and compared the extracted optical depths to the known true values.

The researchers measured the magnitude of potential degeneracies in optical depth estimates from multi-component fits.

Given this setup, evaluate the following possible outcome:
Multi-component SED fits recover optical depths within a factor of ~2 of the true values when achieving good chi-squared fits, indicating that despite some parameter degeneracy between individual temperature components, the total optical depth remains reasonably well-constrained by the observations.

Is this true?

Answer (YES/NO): NO